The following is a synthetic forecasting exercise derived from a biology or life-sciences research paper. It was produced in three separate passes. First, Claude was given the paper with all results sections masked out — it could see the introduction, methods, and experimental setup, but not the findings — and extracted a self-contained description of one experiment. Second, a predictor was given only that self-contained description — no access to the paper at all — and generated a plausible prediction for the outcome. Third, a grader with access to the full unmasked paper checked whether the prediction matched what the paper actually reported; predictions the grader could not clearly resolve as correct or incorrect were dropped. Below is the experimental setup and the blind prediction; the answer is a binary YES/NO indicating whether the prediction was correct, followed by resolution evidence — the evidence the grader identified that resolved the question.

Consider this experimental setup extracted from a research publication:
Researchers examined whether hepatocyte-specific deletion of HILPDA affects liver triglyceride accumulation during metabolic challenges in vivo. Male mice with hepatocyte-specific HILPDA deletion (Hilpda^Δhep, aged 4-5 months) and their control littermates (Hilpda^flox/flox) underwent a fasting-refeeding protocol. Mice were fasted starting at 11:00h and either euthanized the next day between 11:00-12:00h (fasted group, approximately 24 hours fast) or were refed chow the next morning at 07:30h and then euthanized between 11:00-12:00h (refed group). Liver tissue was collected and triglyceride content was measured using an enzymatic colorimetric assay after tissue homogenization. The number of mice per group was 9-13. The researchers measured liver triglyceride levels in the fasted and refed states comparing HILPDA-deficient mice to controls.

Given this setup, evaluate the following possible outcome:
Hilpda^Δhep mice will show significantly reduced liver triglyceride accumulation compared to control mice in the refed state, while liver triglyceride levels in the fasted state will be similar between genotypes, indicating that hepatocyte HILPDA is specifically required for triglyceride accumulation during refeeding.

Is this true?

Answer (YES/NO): NO